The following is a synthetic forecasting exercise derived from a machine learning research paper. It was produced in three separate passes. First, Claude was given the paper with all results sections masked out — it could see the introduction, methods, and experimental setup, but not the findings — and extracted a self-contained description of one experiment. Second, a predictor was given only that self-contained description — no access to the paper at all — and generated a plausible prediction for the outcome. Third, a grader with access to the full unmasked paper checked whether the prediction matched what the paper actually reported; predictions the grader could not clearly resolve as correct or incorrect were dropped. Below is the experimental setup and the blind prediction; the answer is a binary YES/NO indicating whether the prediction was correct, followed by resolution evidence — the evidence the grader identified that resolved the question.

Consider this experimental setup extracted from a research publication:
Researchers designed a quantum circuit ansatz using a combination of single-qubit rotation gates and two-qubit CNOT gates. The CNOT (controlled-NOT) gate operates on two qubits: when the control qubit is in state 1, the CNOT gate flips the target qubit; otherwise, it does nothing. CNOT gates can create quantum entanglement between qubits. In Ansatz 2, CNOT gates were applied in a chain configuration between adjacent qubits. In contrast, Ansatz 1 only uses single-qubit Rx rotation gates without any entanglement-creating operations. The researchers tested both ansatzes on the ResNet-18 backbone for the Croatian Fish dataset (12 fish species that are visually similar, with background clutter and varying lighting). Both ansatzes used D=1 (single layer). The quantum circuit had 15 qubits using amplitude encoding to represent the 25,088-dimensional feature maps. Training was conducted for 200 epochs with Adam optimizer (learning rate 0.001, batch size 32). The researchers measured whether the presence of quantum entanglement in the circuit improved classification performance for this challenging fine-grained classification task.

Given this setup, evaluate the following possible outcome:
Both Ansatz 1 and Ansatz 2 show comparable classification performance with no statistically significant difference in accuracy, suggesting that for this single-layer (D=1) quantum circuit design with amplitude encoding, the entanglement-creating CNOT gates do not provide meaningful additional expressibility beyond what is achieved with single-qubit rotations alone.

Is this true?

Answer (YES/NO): NO